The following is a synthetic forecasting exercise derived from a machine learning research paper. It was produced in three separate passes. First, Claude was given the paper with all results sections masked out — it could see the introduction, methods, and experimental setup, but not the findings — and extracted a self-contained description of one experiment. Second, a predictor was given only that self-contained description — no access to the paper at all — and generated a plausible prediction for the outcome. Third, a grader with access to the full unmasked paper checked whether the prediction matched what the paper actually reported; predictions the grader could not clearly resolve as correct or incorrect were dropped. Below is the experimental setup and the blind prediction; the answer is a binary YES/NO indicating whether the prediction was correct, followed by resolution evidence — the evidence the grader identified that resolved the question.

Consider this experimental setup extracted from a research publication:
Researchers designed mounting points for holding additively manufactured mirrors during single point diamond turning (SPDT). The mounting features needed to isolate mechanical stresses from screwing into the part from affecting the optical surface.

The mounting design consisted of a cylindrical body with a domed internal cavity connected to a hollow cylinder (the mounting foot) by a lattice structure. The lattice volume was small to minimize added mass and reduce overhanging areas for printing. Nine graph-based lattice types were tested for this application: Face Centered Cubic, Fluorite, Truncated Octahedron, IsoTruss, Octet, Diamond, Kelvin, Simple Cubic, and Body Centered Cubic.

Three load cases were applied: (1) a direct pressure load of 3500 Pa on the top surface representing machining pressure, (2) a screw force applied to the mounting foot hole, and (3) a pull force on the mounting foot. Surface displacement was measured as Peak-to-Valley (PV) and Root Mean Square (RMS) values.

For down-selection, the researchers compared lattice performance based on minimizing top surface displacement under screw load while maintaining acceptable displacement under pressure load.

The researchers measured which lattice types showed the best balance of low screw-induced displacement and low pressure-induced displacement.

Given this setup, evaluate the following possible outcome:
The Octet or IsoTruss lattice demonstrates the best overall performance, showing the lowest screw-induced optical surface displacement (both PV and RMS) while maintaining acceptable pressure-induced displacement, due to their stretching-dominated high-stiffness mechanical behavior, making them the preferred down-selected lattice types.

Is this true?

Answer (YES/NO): NO